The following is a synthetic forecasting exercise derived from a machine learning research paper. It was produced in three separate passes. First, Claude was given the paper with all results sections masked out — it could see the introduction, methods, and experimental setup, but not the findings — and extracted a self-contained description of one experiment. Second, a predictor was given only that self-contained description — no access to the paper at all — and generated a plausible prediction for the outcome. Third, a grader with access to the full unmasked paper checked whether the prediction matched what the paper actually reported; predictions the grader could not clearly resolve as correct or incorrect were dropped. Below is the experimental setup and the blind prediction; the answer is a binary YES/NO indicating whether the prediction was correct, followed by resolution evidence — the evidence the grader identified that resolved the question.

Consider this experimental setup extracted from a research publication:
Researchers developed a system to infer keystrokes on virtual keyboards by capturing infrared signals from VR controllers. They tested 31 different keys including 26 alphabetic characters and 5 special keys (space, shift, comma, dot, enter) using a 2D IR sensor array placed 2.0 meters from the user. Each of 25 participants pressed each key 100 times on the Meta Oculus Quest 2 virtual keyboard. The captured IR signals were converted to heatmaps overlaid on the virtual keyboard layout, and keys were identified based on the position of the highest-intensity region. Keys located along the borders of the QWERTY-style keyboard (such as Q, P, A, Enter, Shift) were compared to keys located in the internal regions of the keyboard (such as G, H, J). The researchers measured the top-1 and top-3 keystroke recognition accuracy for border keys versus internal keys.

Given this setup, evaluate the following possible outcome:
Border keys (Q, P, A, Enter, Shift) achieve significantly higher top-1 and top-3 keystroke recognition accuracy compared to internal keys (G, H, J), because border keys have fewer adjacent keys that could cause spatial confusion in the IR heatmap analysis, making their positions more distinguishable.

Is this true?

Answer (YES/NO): YES